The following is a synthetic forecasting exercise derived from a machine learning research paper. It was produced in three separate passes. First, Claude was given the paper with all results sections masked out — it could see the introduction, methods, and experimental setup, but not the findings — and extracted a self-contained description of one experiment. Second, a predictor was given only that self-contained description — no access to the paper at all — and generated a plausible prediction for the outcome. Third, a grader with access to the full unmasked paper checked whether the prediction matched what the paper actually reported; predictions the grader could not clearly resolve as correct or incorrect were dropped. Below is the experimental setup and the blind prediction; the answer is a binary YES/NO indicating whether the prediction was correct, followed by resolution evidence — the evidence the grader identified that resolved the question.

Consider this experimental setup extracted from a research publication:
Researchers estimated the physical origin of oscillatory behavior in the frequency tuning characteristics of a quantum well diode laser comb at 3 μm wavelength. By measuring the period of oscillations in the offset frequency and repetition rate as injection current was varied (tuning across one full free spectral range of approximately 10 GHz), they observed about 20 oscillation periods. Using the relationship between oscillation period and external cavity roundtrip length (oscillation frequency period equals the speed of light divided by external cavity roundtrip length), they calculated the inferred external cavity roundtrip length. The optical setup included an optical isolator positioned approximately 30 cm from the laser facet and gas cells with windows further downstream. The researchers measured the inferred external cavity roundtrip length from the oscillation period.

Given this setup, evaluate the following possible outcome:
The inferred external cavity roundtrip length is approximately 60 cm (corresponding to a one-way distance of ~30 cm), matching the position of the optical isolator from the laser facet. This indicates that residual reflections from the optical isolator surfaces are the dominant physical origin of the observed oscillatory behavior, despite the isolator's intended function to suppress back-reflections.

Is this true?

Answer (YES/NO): YES